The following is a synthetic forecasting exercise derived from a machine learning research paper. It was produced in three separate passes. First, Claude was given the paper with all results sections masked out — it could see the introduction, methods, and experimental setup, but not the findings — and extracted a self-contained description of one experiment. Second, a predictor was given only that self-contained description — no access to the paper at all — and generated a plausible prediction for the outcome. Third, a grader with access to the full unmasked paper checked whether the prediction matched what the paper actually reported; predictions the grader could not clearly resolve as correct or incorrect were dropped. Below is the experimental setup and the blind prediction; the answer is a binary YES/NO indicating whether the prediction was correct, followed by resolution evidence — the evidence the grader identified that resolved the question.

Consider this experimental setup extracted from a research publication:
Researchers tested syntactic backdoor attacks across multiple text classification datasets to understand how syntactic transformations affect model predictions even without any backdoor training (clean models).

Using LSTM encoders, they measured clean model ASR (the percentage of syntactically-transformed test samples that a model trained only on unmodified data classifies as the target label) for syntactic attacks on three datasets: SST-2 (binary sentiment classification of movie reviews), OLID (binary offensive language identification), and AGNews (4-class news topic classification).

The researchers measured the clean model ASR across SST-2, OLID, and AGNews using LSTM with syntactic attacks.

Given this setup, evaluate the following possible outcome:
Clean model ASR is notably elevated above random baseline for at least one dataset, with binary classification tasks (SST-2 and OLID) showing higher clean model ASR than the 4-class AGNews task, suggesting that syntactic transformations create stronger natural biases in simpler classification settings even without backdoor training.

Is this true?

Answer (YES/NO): NO